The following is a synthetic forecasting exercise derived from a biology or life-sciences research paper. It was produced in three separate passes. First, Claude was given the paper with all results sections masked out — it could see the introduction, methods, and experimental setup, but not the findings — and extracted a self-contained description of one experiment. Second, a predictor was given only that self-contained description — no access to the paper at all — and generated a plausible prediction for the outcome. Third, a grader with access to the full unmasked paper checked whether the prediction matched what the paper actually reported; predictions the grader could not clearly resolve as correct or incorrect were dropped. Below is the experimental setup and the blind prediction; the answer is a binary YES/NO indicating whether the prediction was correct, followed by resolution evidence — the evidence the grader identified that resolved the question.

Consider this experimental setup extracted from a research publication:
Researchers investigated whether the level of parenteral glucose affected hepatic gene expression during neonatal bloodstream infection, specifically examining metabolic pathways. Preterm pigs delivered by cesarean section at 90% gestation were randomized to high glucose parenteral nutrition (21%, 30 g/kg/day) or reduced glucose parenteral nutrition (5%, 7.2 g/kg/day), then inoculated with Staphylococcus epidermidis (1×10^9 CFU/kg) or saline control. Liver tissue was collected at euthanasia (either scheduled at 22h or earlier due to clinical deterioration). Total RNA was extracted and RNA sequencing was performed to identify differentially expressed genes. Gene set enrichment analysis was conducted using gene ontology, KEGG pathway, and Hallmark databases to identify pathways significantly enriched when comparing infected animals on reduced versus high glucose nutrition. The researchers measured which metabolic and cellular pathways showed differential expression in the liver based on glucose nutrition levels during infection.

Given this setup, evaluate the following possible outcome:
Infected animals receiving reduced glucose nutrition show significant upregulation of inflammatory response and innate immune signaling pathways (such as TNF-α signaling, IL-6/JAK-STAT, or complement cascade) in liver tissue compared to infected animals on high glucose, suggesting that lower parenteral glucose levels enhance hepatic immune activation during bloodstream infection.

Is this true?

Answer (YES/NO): NO